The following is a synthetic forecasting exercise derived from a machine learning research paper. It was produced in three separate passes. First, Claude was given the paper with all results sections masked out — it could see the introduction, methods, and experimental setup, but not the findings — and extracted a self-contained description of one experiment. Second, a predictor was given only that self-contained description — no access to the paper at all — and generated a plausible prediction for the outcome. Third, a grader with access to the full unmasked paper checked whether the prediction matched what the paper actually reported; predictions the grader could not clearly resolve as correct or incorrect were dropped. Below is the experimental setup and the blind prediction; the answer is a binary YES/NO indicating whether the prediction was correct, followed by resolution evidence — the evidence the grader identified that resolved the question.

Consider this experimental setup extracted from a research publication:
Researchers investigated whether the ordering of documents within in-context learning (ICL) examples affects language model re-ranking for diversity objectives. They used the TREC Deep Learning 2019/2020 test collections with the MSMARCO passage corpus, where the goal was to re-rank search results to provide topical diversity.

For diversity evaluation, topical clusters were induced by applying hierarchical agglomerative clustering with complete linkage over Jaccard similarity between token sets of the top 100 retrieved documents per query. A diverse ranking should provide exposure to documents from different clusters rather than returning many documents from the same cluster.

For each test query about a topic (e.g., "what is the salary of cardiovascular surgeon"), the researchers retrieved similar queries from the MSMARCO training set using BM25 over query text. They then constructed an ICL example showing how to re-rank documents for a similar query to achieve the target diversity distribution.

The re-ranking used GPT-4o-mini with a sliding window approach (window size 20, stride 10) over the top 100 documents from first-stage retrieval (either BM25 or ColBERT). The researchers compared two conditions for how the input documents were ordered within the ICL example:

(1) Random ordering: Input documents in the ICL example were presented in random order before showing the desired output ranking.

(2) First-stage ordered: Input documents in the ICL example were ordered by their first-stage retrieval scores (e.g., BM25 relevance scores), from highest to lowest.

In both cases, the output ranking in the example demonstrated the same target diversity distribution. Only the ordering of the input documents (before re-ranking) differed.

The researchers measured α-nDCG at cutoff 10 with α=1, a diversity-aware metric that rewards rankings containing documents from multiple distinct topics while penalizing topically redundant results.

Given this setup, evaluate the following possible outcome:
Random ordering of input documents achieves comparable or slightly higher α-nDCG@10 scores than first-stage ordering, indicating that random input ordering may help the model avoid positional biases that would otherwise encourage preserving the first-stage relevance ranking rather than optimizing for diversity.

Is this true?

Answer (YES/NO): YES